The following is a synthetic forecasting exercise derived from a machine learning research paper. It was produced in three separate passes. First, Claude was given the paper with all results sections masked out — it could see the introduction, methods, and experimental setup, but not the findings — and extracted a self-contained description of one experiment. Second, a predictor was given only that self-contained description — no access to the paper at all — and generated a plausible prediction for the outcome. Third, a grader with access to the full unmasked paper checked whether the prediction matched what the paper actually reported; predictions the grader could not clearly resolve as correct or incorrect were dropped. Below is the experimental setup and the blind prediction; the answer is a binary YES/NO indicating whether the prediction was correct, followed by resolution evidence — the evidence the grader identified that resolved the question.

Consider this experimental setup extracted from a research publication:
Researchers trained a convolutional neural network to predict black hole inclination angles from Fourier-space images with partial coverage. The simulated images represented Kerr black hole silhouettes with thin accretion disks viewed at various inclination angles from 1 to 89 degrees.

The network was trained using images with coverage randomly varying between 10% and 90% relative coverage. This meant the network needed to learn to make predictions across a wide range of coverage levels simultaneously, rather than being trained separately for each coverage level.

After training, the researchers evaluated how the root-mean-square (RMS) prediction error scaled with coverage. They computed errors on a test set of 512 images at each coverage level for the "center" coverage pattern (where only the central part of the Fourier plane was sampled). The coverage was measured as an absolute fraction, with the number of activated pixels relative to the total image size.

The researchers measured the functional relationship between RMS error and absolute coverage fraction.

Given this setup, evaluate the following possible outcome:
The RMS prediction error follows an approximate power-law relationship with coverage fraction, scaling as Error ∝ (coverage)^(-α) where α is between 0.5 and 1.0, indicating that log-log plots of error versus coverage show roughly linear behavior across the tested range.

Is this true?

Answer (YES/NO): NO